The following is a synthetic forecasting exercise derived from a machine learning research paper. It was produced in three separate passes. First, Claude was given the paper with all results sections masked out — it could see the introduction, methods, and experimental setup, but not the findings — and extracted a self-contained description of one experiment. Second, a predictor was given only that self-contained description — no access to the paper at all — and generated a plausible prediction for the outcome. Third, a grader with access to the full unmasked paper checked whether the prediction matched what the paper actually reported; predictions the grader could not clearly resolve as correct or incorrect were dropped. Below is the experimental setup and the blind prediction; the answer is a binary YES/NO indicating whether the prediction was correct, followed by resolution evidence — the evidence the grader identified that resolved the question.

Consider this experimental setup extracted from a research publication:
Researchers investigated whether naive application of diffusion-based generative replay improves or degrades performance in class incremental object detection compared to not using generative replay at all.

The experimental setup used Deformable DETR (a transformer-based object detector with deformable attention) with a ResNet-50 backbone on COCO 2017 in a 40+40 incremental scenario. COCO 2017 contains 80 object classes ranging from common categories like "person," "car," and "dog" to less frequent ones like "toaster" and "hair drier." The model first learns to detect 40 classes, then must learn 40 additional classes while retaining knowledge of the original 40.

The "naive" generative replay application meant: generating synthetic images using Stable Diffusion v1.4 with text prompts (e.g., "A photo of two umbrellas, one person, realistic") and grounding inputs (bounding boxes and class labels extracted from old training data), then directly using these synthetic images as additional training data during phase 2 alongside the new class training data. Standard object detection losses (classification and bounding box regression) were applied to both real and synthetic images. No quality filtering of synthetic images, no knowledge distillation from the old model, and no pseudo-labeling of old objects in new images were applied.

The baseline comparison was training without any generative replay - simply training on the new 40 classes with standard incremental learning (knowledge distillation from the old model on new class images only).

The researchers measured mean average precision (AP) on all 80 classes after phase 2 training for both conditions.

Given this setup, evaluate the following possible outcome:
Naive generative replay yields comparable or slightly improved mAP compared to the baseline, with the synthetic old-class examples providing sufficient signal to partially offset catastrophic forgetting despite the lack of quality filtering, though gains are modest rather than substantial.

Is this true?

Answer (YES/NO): YES